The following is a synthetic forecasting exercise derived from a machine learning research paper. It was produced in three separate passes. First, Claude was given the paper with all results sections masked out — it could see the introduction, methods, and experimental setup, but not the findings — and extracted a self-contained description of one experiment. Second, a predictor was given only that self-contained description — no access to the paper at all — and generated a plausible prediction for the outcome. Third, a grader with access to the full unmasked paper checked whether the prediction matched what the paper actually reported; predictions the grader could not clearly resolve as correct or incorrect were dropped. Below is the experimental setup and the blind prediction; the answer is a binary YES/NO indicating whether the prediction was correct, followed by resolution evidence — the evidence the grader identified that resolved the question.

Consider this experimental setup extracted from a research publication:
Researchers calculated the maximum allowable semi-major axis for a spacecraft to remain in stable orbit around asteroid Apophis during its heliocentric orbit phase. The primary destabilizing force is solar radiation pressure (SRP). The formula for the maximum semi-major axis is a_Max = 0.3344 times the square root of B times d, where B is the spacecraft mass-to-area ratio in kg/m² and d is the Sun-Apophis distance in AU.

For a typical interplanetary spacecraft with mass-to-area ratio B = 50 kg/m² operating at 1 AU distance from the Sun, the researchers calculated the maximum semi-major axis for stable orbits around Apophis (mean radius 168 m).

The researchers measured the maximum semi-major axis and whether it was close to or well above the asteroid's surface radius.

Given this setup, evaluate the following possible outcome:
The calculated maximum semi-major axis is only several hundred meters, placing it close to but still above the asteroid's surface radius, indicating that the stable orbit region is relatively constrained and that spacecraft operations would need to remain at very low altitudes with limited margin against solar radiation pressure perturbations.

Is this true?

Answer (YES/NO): NO